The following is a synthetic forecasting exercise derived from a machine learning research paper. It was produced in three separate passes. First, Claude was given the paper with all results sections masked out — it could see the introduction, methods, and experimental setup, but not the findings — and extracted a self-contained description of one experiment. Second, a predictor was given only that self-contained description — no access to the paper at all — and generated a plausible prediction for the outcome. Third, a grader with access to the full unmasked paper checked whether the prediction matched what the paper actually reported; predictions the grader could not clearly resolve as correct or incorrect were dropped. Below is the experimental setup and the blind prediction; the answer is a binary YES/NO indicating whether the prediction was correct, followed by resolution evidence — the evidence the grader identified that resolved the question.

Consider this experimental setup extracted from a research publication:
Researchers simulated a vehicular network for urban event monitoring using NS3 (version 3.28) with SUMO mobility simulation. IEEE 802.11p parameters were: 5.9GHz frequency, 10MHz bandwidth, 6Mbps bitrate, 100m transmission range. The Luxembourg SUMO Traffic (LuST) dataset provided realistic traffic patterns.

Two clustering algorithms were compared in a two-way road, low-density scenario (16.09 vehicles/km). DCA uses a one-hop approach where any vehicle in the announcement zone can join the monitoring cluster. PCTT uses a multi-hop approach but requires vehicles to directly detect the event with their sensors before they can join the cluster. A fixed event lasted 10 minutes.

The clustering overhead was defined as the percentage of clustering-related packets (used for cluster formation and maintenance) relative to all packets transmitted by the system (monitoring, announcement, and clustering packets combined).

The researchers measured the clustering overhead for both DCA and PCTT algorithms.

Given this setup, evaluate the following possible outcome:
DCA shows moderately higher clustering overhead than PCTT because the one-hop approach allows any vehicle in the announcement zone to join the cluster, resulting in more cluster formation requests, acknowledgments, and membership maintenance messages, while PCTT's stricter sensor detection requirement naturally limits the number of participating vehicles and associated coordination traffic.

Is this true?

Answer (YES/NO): NO